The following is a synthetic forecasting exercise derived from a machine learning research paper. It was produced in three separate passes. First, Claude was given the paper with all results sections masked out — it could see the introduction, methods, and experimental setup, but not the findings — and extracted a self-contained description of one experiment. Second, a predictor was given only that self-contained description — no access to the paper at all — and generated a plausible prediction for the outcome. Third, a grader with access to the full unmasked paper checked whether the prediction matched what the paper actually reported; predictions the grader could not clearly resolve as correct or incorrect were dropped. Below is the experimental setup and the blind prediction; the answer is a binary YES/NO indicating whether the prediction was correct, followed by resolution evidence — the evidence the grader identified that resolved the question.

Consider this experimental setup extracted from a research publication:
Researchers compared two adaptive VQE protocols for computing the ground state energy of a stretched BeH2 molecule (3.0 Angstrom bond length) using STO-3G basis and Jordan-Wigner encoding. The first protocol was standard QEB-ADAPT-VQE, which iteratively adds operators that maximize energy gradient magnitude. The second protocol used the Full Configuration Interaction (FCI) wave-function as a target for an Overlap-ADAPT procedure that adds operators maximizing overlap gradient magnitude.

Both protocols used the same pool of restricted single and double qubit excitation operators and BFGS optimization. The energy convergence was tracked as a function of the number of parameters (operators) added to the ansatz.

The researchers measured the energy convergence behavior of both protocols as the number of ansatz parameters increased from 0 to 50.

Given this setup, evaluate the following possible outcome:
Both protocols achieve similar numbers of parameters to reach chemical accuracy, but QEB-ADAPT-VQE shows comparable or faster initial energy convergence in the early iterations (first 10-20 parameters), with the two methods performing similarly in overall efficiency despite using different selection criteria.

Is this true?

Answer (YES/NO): NO